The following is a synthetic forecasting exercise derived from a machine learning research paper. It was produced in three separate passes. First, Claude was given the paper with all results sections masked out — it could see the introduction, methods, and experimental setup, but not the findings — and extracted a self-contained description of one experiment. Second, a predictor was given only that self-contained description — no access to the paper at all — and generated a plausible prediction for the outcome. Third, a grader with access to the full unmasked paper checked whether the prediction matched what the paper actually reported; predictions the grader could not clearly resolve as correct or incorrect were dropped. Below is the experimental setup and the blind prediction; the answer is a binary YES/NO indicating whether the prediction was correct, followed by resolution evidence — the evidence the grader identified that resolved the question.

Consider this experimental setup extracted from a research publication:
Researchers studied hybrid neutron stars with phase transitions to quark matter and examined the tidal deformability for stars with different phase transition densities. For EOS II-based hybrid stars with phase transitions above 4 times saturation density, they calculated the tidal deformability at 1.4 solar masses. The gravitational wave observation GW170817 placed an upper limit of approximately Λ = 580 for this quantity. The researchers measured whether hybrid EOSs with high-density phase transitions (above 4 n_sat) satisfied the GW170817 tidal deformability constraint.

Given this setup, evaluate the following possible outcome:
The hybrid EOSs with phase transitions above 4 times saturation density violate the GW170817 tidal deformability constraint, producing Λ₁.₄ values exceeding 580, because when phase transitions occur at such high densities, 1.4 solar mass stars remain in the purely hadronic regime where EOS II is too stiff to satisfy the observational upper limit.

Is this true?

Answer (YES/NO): YES